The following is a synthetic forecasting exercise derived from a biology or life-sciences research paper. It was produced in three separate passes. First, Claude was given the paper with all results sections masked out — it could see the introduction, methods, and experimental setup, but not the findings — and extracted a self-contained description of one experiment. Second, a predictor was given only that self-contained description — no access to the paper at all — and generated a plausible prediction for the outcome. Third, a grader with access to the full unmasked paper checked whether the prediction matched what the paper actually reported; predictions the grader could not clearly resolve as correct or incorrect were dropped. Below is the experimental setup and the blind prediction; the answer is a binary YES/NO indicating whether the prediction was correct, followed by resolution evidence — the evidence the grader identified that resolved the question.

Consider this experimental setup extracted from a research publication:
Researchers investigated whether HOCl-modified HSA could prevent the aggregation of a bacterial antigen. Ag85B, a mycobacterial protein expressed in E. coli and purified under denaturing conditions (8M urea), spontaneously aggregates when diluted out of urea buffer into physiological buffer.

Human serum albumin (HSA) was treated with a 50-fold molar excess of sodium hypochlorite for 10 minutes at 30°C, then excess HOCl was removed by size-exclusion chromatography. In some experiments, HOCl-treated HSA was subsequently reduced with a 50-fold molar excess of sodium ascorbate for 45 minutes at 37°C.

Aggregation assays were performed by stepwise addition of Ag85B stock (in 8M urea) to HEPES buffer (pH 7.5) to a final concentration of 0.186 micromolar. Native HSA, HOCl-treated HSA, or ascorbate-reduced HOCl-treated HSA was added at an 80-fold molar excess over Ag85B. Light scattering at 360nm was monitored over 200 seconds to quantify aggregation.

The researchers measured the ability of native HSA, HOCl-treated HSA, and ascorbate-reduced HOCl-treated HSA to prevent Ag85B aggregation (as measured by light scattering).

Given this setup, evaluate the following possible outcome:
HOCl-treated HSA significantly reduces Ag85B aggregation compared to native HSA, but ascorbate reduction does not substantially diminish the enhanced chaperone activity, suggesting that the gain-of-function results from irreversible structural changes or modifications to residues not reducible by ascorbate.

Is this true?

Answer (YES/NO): NO